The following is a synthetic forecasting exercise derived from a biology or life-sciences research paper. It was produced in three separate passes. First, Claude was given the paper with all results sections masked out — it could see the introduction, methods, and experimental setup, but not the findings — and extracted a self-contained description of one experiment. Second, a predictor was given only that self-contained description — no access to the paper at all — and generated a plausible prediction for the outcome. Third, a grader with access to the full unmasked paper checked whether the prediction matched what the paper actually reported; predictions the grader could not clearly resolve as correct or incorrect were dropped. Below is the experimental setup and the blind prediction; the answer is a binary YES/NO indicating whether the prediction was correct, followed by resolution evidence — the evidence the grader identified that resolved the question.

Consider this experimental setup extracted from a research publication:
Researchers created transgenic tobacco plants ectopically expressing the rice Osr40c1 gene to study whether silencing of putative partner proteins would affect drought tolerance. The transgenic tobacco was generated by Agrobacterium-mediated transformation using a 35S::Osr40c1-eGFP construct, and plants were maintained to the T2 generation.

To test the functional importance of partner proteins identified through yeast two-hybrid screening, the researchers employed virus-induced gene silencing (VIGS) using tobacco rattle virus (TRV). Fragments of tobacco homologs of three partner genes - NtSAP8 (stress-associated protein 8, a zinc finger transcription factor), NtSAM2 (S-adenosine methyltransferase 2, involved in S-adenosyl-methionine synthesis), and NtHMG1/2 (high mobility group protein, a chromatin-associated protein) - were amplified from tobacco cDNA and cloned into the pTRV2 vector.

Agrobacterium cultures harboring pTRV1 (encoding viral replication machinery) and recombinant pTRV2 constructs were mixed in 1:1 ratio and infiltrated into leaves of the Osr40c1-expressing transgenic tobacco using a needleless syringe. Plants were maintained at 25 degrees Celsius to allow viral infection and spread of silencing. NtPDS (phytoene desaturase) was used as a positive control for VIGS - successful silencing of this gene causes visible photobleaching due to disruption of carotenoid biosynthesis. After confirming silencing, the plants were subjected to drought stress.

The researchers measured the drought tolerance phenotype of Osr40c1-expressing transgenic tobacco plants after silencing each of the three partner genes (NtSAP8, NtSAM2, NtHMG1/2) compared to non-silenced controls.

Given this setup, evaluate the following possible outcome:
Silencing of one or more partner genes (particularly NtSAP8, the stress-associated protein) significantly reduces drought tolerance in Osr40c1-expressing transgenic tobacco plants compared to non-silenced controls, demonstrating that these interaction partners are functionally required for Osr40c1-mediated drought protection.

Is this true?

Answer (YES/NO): YES